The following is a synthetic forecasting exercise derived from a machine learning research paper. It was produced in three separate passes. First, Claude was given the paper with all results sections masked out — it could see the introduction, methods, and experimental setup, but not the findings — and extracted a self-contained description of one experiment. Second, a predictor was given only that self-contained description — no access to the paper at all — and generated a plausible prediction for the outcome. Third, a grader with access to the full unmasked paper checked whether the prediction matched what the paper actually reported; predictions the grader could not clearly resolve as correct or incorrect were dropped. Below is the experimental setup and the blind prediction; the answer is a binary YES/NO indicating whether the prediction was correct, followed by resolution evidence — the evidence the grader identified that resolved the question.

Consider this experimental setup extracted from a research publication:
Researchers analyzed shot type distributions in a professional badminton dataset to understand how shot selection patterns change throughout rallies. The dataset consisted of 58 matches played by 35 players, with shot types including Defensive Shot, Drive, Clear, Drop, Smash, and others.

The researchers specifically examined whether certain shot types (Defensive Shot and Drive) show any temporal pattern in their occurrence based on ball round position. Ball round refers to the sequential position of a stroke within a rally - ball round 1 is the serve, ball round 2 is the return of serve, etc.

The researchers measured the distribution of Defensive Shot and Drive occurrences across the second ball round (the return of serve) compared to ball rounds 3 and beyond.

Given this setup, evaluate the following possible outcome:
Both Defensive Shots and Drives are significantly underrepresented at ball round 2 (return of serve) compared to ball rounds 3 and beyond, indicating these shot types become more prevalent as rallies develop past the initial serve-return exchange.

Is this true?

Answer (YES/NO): YES